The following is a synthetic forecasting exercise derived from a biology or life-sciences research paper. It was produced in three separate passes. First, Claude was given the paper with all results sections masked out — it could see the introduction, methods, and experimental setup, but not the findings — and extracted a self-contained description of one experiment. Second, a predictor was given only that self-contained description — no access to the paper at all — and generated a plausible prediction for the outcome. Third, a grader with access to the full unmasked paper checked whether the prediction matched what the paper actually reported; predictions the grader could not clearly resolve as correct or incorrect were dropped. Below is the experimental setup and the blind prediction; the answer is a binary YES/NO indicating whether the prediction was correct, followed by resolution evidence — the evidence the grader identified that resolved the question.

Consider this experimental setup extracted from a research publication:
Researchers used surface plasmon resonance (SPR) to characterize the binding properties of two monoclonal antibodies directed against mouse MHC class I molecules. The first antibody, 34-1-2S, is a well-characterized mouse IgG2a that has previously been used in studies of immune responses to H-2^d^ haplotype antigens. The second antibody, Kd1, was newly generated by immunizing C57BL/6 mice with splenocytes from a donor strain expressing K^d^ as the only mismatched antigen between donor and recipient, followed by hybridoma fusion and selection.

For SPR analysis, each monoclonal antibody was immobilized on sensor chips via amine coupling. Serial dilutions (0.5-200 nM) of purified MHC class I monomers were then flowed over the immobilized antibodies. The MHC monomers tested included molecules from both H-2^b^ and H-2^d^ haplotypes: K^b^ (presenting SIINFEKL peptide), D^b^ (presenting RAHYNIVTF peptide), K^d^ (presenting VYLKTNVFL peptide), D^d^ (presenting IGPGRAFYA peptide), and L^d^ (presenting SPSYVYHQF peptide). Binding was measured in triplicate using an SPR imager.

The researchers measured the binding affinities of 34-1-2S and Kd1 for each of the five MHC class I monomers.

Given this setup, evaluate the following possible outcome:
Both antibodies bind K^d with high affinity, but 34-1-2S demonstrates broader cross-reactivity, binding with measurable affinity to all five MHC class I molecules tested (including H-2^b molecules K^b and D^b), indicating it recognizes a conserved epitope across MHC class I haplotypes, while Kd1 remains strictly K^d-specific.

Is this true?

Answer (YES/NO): NO